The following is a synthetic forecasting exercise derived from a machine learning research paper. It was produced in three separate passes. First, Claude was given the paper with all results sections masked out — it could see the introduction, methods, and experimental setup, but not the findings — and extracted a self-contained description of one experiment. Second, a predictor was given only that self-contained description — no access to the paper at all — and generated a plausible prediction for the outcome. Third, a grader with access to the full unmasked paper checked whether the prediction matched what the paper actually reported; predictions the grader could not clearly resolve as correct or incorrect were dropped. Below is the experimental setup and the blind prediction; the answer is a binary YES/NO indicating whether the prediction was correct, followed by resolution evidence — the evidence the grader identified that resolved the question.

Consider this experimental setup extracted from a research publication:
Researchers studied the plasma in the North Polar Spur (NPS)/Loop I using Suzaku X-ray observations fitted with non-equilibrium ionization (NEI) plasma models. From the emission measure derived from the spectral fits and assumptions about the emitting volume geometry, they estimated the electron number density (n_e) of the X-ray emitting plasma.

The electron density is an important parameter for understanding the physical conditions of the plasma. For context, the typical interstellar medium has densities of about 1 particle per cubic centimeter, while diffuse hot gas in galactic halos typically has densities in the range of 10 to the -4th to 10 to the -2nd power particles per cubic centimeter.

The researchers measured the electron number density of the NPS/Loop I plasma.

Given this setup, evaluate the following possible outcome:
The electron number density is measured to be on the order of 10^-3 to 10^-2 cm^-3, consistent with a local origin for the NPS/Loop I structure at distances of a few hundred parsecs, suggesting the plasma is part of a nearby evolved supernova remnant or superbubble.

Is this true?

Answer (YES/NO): NO